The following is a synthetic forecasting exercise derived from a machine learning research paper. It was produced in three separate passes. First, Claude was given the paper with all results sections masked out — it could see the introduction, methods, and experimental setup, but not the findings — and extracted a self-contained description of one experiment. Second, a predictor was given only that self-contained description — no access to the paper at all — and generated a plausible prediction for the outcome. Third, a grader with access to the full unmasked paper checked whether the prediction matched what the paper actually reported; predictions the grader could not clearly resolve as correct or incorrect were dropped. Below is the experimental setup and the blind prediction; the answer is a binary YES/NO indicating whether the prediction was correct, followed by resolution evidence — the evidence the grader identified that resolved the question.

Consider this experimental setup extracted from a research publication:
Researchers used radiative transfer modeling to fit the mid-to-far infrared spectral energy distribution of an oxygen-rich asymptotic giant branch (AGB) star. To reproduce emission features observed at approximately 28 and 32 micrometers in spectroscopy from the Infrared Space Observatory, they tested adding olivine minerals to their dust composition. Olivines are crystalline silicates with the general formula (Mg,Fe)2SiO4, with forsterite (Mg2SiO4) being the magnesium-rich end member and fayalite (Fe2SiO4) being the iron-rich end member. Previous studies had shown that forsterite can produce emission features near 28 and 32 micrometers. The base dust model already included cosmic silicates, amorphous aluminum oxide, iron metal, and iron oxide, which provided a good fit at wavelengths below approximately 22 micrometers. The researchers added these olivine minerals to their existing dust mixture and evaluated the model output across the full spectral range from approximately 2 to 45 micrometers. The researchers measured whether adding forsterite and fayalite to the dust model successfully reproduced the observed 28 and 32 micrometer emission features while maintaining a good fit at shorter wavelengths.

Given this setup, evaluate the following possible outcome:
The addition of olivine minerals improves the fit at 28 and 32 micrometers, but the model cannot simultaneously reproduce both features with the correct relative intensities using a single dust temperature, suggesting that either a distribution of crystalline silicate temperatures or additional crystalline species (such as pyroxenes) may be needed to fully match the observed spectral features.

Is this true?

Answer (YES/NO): NO